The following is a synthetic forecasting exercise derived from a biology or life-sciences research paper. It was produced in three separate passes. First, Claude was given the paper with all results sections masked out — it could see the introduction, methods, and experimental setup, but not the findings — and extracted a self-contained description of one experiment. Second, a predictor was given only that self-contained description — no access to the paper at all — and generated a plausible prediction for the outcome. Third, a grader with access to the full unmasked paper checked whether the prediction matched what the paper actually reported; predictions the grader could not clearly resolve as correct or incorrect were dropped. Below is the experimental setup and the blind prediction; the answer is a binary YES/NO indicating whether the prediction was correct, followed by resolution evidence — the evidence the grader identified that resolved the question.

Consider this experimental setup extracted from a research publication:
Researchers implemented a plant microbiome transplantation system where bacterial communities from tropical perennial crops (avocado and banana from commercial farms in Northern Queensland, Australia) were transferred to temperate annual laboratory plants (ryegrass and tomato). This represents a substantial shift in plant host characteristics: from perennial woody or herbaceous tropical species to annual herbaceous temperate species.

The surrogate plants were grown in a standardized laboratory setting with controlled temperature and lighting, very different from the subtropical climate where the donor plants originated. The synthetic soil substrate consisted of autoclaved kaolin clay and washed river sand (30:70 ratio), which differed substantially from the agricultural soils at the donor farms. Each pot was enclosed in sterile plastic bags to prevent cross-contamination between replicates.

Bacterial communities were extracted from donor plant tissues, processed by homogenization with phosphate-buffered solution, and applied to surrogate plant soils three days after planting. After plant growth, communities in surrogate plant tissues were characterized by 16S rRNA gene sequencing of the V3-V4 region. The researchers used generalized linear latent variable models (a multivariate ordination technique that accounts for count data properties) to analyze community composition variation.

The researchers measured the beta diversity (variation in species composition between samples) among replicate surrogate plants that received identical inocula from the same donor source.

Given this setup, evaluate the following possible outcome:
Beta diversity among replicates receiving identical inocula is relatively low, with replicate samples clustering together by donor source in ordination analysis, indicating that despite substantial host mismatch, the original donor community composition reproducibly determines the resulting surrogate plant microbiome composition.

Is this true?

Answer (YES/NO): NO